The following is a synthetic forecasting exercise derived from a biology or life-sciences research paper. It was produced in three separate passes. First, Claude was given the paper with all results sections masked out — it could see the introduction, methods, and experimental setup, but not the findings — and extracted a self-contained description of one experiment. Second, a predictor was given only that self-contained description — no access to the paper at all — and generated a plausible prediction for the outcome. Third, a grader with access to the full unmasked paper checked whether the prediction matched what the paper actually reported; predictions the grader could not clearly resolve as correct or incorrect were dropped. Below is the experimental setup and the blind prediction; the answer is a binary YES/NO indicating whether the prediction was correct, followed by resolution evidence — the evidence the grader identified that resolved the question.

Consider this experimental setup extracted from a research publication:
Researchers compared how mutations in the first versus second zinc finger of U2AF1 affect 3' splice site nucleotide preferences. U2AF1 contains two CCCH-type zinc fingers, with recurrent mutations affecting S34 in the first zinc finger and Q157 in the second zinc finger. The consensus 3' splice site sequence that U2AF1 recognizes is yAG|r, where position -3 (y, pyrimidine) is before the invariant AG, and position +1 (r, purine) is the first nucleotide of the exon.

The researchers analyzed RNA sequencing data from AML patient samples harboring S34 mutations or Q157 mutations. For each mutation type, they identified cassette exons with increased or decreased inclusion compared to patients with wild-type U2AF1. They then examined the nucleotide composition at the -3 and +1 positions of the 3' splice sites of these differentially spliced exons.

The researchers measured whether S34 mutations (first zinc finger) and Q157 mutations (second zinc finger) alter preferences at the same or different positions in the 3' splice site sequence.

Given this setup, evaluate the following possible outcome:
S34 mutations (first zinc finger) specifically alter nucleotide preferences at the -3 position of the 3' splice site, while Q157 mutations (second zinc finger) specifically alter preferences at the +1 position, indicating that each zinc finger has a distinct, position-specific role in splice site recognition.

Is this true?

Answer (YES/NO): YES